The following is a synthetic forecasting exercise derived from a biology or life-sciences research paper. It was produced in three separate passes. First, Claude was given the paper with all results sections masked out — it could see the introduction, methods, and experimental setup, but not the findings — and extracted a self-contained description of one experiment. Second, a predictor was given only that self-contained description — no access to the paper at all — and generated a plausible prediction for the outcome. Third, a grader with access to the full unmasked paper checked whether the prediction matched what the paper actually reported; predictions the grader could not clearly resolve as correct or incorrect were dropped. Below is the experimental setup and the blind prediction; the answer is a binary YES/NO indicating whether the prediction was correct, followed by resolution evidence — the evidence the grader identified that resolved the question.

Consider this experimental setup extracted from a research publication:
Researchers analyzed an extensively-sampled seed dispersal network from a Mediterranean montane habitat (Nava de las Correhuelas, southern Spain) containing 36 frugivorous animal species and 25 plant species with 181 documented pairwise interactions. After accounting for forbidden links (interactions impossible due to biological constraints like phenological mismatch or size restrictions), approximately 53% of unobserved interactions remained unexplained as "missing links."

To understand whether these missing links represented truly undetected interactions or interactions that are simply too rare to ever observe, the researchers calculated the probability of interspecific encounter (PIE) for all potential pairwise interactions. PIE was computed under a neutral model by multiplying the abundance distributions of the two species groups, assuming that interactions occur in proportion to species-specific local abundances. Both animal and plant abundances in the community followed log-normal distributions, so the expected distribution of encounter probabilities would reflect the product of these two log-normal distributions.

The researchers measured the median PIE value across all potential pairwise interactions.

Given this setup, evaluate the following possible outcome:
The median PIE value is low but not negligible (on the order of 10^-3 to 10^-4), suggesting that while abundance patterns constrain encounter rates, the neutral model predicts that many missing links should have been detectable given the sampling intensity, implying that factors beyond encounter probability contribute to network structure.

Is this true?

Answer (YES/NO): NO